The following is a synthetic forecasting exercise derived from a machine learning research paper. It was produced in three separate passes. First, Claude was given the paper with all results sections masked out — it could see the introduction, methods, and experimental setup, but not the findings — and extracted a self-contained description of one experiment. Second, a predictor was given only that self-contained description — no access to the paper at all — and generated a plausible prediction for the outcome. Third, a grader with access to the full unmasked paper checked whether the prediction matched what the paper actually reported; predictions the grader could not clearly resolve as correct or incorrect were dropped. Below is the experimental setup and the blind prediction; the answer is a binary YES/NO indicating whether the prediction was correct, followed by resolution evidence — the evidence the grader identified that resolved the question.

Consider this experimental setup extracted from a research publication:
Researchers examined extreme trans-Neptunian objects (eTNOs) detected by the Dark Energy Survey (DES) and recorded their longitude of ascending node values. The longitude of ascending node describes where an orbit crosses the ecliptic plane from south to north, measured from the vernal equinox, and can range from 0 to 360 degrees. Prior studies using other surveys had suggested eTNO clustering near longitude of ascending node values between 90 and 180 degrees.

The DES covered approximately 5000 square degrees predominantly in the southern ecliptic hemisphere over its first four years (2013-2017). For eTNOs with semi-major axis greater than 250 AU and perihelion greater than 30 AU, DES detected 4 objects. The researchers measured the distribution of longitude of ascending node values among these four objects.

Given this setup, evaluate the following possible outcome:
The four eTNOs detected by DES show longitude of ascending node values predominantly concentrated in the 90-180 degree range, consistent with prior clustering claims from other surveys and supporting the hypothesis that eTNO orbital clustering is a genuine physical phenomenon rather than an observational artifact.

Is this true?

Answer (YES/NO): NO